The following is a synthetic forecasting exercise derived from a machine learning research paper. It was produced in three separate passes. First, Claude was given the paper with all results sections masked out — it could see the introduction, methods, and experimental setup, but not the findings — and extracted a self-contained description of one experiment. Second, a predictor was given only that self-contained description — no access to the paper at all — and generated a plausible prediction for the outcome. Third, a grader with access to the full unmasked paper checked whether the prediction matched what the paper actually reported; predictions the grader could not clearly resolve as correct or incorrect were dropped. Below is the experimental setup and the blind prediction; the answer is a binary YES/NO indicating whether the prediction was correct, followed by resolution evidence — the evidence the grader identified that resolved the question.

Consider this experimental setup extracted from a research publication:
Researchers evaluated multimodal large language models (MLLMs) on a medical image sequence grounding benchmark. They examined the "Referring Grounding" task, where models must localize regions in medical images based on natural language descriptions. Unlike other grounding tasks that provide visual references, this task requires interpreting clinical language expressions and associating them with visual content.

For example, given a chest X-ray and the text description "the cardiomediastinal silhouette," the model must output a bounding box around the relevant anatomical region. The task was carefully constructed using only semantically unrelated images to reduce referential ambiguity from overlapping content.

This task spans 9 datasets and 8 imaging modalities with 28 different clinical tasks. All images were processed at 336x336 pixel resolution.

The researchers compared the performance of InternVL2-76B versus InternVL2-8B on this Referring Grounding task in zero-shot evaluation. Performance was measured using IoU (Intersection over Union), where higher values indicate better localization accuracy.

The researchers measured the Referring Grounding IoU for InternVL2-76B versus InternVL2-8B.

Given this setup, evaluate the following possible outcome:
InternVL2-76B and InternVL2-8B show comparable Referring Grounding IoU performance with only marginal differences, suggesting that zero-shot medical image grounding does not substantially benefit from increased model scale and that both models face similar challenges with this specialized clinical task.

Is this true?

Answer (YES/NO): YES